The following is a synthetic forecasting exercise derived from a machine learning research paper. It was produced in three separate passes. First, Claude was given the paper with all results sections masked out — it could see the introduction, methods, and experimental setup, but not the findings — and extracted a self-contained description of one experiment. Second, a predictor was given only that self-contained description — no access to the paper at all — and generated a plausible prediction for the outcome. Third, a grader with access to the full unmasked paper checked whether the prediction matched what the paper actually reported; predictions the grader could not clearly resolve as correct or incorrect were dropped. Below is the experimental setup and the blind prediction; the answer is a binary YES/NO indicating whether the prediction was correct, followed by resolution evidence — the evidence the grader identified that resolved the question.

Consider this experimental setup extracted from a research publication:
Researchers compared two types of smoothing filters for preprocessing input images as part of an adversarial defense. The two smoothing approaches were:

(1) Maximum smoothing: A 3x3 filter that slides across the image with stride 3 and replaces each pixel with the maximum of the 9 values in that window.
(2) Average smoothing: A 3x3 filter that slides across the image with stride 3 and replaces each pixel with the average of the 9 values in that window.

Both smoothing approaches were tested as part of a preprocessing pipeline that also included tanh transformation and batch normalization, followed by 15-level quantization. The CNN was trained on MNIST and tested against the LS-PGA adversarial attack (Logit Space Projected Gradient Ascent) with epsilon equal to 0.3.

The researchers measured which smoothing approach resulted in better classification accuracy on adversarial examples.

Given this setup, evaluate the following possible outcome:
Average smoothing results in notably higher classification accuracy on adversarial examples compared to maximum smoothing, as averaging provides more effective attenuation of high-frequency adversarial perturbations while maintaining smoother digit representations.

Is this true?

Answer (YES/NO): NO